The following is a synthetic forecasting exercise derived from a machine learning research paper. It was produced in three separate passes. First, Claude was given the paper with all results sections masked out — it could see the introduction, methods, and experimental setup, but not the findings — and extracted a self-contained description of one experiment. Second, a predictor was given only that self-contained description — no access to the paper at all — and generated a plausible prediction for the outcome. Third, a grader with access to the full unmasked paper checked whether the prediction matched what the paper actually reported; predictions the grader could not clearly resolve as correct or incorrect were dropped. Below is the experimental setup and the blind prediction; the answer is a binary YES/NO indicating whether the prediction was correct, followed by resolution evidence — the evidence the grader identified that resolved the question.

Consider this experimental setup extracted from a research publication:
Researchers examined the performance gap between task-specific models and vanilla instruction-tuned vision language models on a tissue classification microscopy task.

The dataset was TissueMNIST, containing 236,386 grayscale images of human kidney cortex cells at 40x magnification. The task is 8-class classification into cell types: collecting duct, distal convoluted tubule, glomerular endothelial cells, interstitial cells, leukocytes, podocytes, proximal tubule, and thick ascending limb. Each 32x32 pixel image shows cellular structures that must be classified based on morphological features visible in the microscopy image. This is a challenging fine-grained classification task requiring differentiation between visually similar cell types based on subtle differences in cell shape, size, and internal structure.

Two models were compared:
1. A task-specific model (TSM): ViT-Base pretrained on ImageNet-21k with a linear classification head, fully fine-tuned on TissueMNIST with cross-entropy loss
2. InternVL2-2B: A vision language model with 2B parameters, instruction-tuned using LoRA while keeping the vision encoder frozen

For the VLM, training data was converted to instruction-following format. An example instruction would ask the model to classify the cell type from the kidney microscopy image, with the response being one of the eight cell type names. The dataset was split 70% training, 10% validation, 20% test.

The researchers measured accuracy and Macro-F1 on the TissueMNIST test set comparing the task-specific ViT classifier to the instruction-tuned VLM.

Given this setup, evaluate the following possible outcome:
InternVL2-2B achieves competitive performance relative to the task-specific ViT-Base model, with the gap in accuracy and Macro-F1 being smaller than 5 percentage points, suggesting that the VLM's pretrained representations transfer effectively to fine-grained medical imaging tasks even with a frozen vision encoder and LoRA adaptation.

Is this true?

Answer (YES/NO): NO